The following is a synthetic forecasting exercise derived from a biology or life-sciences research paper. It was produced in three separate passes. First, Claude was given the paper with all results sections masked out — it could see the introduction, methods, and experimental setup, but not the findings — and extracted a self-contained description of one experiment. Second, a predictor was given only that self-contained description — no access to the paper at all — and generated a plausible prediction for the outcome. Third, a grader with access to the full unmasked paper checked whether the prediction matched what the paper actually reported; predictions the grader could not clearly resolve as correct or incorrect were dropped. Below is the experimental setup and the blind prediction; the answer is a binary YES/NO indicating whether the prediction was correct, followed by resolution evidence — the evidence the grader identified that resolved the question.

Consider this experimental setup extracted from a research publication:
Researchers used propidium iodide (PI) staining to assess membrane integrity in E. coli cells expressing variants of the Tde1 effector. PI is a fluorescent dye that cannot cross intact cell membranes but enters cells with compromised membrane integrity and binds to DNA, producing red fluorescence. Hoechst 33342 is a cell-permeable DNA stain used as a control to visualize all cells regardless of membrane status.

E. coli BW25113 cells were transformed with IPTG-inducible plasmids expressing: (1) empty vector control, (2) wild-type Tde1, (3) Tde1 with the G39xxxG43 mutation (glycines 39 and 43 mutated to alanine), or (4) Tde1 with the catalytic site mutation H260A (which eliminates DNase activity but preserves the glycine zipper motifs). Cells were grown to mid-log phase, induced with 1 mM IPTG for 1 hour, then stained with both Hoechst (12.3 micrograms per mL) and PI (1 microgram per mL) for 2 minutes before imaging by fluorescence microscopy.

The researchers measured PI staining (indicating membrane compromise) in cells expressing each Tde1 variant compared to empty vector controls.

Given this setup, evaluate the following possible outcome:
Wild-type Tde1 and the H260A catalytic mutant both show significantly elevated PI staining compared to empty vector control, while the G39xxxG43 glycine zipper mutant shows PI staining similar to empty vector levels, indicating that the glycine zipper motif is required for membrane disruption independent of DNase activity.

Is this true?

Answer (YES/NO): NO